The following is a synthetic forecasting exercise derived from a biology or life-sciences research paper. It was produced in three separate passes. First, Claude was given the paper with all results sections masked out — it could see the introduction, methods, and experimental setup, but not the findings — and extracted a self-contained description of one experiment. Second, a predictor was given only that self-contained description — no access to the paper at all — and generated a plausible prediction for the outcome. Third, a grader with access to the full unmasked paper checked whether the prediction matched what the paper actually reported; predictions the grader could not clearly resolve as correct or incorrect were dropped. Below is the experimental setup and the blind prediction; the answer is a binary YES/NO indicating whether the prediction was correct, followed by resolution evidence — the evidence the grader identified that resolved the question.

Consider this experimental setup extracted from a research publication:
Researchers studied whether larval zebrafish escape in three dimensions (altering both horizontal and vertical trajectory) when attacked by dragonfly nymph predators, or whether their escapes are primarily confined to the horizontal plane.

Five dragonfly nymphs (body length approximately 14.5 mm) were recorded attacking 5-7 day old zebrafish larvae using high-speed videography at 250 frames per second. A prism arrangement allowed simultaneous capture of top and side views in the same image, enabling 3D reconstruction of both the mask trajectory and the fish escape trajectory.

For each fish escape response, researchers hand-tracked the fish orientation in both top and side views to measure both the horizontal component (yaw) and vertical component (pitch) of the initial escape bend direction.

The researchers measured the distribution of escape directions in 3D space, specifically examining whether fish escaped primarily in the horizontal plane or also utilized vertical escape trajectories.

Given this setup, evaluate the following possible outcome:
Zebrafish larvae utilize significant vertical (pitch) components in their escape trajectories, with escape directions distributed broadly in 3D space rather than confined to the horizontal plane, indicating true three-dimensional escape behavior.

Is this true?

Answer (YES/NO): YES